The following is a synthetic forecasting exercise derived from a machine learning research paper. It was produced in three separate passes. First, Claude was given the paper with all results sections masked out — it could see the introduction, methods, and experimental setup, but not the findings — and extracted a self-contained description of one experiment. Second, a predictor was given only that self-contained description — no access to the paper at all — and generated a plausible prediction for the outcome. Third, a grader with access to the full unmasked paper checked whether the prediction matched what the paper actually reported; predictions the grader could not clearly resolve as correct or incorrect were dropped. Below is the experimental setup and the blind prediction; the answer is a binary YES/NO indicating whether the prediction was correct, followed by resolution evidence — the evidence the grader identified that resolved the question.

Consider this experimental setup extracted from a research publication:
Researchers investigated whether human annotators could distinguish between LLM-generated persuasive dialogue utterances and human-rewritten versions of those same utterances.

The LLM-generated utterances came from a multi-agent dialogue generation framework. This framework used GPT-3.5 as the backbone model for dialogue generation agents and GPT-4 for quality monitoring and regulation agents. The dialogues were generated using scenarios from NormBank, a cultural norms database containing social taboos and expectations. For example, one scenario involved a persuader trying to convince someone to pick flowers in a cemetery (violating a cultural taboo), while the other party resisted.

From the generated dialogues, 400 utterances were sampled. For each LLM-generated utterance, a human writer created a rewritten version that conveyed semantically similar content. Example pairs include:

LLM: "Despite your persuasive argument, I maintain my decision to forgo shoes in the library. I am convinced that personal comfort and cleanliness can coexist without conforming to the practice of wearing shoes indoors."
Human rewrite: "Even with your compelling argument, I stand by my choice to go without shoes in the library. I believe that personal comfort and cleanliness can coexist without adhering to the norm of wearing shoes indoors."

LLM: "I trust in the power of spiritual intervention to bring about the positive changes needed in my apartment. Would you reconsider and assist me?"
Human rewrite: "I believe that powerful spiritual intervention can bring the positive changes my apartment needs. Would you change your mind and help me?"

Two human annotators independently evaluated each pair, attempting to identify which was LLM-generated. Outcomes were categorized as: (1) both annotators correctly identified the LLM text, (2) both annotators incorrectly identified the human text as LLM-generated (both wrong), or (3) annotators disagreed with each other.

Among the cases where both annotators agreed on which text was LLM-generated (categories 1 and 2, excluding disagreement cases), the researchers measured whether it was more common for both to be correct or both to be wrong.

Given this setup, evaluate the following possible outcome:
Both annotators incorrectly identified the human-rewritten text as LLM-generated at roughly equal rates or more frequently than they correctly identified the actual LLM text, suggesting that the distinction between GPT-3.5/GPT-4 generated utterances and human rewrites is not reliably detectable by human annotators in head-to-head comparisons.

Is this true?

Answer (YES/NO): NO